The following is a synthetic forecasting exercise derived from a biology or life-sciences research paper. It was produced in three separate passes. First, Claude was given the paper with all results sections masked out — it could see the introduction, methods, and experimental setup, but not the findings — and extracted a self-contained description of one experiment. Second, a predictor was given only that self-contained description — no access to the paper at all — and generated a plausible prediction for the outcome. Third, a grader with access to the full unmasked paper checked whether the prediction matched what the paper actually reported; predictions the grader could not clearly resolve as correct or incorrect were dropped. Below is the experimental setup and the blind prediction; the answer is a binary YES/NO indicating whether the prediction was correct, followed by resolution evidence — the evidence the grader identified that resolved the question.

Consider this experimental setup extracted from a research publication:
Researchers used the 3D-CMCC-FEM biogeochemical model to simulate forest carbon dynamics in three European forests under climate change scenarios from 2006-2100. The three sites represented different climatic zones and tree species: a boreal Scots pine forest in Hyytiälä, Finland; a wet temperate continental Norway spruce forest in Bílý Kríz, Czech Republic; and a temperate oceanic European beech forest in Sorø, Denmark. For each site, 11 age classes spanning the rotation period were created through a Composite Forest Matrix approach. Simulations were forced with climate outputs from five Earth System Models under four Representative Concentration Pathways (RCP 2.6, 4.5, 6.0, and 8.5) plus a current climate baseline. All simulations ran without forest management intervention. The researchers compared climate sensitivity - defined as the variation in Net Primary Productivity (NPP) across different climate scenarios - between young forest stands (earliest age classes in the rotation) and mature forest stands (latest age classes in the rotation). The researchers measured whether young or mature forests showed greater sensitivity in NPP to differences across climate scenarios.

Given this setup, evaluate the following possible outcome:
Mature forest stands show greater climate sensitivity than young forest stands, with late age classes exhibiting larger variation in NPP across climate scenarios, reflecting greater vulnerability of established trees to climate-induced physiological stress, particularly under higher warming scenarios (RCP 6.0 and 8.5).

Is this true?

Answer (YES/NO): NO